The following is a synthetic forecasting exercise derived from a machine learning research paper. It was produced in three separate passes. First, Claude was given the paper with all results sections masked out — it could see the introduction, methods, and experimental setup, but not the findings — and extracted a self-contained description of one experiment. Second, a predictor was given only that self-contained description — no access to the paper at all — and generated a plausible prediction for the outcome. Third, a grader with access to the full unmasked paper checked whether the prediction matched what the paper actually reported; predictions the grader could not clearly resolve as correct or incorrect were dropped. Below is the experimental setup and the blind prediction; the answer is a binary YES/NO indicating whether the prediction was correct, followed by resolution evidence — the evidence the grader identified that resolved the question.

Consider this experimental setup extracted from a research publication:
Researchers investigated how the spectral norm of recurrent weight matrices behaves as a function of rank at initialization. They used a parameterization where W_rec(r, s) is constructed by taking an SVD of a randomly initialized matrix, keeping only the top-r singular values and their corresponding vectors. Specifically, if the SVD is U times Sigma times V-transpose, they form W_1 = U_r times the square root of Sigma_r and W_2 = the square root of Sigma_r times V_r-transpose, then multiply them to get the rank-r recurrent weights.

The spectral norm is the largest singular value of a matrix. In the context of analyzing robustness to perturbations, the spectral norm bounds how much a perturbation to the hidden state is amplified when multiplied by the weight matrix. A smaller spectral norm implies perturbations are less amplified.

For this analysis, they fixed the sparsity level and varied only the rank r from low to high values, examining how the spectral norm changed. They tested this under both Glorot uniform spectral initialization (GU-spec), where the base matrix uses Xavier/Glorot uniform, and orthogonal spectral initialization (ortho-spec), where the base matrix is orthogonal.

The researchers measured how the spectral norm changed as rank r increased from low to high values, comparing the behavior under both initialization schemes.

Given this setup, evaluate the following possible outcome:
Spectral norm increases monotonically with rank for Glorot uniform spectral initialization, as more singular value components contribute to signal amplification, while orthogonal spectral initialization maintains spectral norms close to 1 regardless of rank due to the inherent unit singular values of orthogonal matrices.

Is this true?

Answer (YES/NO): NO